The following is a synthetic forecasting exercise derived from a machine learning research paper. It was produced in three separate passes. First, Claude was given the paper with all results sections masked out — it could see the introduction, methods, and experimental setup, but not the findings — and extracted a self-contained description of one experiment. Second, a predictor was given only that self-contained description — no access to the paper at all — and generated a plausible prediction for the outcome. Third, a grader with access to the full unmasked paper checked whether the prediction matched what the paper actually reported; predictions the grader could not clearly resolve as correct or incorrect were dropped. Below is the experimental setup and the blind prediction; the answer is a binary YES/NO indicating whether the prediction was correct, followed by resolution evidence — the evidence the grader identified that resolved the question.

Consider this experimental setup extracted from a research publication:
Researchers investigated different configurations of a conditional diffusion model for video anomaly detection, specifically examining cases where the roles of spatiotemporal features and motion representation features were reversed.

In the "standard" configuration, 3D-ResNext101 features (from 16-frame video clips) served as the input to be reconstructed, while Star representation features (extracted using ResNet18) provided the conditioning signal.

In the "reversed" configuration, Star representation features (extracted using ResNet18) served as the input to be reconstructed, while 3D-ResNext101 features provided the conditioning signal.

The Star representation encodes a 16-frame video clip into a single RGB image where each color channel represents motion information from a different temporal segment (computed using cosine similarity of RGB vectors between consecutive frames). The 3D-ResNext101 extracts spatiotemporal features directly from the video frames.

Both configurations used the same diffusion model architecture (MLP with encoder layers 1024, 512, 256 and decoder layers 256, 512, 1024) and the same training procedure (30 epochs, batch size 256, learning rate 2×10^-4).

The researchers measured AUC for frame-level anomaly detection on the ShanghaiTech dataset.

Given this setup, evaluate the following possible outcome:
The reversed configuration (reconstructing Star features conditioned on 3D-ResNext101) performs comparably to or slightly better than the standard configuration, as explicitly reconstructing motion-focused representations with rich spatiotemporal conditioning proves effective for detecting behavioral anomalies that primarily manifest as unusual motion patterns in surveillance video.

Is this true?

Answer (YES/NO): NO